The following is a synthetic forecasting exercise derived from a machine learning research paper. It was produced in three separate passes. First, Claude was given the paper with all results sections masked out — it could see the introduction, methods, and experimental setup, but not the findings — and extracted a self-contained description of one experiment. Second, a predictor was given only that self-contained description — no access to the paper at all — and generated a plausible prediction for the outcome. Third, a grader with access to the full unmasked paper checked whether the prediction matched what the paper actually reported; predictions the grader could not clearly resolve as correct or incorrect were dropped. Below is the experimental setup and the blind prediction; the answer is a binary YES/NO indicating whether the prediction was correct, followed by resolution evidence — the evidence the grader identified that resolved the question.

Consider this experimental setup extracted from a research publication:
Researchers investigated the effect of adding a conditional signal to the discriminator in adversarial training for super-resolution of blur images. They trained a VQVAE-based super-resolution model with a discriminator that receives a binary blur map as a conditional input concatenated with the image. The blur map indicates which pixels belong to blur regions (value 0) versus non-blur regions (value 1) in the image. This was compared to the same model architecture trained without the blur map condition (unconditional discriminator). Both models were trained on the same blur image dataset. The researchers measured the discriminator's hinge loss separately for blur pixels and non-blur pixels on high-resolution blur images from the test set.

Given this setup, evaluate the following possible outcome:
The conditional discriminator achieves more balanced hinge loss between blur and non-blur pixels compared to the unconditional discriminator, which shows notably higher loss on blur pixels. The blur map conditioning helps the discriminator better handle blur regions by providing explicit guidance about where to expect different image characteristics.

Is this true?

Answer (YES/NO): NO